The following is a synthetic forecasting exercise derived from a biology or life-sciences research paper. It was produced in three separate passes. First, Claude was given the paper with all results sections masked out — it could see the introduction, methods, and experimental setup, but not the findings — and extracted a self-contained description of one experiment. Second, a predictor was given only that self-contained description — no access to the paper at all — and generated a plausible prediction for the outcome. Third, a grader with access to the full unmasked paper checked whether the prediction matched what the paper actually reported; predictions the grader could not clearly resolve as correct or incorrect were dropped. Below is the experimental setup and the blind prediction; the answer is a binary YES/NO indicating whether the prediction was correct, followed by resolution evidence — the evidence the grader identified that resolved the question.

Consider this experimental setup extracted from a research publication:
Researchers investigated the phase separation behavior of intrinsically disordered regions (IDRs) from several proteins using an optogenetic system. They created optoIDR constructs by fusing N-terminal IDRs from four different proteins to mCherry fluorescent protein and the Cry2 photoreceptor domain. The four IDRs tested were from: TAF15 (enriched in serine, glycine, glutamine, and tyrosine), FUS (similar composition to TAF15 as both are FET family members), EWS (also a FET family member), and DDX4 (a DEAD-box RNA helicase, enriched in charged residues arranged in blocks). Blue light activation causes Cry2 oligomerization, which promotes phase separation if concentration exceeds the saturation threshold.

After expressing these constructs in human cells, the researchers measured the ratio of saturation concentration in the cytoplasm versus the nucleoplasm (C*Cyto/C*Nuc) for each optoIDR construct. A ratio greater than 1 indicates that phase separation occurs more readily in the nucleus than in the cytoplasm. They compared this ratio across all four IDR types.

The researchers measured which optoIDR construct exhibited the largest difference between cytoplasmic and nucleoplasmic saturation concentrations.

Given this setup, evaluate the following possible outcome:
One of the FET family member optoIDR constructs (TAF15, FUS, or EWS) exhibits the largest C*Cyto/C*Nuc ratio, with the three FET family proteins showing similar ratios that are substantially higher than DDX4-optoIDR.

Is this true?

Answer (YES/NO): NO